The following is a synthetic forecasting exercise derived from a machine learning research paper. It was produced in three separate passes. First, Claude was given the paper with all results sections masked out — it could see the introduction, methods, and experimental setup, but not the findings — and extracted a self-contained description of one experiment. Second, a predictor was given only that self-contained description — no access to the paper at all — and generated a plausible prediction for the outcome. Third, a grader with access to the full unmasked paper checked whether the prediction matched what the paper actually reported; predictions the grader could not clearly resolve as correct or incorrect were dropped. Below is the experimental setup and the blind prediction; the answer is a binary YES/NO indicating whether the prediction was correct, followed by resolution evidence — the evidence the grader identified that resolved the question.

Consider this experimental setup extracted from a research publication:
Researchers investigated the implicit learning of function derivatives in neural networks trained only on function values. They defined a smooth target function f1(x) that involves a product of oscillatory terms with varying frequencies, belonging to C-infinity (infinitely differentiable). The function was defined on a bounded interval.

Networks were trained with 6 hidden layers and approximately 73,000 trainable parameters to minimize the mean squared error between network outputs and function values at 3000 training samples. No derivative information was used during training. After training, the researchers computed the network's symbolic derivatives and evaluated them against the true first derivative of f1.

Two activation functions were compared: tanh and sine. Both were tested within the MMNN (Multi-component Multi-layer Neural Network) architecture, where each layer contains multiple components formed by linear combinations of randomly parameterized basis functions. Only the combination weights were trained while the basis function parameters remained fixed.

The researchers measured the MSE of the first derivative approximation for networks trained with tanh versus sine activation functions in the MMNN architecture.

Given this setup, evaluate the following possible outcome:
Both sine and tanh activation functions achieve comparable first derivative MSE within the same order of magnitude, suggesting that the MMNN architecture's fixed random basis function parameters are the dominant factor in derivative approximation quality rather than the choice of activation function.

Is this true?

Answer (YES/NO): NO